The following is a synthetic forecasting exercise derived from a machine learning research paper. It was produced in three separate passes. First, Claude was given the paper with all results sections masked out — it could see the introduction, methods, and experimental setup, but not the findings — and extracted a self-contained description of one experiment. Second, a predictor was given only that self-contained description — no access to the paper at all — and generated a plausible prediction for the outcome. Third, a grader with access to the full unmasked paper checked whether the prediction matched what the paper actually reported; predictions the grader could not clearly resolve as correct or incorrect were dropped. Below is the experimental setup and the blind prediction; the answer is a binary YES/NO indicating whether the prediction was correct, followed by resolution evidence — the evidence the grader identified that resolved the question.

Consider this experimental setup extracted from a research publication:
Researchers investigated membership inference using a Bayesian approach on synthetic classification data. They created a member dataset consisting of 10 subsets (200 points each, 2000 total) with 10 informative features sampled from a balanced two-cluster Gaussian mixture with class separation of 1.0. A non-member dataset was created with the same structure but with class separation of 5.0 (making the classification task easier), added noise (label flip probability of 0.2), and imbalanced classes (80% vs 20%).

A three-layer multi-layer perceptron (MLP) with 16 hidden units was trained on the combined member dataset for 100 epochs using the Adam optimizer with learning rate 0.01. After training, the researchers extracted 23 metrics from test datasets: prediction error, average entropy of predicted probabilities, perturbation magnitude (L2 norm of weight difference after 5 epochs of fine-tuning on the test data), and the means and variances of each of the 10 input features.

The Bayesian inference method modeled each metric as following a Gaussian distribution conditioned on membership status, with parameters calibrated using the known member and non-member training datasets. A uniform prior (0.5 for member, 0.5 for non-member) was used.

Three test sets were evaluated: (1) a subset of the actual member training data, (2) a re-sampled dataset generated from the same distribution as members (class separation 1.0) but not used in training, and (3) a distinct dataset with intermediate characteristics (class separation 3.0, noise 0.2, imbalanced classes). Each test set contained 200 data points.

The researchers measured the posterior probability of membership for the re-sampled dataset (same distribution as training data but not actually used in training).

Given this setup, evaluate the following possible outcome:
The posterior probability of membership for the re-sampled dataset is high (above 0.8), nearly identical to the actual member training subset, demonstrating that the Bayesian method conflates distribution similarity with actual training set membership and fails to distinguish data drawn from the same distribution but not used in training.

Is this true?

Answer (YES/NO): YES